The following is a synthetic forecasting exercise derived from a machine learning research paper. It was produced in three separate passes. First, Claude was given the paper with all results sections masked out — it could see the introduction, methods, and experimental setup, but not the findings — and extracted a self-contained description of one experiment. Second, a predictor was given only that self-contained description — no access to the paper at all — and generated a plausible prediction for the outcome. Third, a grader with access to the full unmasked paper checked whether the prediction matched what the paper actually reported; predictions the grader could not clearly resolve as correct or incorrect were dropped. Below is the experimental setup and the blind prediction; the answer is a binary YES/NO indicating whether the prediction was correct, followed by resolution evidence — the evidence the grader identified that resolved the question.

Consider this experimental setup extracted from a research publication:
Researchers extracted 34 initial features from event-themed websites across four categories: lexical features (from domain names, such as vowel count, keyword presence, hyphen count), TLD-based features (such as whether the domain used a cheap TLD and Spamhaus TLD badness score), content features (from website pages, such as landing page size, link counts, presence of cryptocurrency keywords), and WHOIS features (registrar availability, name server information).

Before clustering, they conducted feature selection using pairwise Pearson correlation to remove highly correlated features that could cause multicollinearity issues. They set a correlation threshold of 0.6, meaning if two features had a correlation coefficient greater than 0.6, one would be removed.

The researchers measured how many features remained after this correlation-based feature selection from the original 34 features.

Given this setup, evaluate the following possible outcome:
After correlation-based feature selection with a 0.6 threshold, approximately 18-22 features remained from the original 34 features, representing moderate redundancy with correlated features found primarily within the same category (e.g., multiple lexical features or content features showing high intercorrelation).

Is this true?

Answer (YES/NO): NO